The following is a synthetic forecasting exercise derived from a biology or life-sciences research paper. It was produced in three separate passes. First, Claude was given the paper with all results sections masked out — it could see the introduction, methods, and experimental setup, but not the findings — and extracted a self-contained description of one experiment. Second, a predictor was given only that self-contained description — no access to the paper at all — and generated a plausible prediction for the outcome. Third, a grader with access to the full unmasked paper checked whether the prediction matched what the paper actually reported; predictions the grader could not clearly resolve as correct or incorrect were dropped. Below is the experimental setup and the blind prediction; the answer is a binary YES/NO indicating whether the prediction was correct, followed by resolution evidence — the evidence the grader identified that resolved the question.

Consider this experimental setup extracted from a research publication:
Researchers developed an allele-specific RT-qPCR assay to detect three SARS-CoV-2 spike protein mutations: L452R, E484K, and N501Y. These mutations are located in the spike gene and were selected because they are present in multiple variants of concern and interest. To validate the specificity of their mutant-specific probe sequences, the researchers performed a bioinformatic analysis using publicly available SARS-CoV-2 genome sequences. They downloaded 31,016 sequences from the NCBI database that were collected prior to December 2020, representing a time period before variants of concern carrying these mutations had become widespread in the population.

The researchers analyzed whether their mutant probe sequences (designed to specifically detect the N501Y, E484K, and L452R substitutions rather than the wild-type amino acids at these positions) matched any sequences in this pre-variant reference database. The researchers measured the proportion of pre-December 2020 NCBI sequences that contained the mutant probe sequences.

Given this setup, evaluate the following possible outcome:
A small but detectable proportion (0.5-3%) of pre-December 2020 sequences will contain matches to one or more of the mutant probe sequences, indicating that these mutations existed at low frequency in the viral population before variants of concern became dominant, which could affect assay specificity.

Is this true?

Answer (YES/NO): NO